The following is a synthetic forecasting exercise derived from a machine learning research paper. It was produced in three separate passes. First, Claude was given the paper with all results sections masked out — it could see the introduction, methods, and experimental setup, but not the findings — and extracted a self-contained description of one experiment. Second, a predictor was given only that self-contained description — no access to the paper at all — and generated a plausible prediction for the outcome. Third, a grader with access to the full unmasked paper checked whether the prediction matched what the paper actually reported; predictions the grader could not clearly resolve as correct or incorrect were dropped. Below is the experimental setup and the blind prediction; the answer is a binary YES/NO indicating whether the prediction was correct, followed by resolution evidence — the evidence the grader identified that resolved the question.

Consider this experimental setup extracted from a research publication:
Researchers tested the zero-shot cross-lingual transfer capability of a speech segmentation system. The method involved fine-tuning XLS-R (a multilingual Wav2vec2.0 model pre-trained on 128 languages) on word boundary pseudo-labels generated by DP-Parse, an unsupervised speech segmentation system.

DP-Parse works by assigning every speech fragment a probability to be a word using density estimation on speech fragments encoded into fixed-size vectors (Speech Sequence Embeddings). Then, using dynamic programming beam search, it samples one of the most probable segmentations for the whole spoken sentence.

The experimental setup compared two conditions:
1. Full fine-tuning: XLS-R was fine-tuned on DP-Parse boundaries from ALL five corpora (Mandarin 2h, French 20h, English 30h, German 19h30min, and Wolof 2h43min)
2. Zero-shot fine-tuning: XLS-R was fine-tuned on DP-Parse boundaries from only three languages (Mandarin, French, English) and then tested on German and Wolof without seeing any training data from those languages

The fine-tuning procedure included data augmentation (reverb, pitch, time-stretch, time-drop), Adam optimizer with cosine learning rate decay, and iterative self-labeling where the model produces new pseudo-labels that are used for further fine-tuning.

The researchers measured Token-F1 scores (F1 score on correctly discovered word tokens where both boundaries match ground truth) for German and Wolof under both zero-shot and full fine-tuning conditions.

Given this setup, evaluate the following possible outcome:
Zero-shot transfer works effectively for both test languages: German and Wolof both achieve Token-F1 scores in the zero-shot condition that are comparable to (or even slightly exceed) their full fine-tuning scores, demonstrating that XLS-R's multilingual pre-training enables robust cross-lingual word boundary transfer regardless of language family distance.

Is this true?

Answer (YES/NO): NO